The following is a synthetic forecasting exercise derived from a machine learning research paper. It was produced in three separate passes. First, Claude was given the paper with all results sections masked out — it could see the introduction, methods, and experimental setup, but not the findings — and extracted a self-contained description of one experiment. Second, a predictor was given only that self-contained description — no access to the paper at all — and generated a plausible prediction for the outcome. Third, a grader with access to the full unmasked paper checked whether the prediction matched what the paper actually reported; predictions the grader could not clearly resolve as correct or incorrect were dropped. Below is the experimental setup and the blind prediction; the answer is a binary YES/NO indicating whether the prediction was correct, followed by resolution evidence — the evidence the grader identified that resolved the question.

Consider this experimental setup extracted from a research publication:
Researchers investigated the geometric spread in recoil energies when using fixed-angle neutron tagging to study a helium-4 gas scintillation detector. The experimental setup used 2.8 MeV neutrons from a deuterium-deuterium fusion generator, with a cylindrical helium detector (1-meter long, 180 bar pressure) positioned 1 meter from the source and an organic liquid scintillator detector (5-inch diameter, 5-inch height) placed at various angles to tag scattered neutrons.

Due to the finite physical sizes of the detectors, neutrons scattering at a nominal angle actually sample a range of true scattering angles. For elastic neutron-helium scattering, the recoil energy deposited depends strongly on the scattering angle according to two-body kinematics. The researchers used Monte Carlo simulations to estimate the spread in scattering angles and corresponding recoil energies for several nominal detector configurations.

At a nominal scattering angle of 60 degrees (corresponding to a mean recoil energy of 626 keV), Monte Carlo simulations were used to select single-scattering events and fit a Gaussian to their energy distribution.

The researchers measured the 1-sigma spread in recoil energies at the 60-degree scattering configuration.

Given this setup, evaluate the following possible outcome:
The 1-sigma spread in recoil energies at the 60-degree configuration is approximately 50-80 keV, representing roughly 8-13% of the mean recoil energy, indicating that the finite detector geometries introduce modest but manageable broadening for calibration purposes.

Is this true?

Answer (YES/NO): YES